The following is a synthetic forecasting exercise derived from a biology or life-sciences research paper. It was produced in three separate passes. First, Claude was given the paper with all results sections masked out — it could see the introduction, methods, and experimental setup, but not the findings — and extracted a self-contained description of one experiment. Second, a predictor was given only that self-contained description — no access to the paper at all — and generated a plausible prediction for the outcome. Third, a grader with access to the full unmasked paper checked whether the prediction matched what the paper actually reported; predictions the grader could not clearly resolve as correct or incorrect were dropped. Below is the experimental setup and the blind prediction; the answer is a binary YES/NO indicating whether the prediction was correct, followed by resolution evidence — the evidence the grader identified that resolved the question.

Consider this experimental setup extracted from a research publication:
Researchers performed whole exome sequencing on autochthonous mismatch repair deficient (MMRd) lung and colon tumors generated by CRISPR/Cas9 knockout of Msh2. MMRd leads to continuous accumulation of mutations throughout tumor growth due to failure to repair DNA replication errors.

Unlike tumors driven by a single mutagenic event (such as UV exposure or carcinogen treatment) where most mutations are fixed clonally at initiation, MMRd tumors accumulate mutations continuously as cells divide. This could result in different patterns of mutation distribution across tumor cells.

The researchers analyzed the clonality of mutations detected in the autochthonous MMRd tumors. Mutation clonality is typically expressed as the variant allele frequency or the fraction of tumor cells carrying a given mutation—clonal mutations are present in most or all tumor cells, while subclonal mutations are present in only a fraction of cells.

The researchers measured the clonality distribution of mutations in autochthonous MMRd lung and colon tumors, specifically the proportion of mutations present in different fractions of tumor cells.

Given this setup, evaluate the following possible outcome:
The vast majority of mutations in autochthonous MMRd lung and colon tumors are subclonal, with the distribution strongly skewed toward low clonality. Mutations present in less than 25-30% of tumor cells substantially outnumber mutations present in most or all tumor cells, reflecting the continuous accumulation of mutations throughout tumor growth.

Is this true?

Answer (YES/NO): YES